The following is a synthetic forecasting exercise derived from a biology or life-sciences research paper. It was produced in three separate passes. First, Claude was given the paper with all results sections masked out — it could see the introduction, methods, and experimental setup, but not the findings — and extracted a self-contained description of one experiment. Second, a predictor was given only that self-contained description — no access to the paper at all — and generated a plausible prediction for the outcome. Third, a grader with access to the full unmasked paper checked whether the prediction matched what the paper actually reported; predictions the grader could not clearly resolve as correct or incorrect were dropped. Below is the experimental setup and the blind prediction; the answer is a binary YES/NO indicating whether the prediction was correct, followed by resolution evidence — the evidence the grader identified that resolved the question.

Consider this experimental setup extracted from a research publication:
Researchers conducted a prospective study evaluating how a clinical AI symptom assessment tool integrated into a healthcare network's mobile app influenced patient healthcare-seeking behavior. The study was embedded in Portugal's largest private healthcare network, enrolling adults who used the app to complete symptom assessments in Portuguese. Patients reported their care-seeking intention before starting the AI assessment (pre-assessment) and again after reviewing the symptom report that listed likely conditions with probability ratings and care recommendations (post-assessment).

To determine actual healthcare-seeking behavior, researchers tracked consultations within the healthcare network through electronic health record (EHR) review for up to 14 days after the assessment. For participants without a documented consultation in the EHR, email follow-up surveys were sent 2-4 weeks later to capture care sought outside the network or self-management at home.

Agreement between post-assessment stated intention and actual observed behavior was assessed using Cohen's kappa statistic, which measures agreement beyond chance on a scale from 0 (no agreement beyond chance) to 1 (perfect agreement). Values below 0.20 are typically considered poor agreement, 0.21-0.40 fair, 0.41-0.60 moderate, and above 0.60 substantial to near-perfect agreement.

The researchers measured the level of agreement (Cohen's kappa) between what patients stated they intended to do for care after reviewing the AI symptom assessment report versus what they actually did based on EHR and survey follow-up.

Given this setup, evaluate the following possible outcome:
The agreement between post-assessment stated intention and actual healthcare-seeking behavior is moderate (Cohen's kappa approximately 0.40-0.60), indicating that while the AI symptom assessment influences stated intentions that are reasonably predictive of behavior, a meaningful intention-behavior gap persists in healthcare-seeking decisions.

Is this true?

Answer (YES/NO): NO